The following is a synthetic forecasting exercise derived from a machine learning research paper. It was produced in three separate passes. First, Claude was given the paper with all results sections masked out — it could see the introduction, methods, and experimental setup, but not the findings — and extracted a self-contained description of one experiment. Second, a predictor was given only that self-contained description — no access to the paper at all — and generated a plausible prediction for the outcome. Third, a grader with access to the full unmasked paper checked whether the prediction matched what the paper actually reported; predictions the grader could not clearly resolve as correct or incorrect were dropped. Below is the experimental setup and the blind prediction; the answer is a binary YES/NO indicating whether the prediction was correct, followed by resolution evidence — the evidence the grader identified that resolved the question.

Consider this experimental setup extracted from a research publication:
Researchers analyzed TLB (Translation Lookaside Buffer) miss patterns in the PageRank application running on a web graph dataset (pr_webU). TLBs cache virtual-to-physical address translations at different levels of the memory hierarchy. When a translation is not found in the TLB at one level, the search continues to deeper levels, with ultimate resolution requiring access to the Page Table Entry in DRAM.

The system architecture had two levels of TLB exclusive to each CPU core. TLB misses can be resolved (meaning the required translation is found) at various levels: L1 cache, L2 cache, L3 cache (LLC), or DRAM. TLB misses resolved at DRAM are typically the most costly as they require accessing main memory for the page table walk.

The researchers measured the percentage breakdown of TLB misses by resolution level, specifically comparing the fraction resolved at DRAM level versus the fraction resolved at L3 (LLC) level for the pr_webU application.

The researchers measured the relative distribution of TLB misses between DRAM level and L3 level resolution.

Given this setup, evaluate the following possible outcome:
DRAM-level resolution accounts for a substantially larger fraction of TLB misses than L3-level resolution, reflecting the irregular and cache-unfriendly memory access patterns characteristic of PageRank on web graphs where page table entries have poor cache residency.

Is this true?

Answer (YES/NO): YES